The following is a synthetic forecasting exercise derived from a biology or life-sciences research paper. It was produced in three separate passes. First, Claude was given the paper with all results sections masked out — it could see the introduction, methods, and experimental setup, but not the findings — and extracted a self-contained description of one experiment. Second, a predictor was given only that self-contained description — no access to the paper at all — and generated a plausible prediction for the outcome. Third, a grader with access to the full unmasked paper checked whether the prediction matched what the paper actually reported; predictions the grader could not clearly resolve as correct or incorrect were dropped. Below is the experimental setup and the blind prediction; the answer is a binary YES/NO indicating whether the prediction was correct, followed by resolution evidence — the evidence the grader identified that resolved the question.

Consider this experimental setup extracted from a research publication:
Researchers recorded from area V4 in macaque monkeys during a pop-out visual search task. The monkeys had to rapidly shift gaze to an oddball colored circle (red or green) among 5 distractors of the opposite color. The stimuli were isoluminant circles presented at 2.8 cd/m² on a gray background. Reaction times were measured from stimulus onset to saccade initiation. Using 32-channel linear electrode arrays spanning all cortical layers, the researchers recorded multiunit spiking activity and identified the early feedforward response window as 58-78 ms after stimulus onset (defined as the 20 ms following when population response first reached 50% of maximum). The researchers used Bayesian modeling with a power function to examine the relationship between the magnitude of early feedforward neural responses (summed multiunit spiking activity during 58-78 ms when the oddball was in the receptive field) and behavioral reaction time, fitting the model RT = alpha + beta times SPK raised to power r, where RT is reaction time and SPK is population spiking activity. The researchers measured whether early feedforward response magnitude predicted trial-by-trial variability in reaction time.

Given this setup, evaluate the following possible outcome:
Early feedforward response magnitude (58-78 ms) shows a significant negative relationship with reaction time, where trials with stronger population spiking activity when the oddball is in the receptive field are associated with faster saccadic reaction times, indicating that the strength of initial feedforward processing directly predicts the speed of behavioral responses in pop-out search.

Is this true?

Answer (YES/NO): YES